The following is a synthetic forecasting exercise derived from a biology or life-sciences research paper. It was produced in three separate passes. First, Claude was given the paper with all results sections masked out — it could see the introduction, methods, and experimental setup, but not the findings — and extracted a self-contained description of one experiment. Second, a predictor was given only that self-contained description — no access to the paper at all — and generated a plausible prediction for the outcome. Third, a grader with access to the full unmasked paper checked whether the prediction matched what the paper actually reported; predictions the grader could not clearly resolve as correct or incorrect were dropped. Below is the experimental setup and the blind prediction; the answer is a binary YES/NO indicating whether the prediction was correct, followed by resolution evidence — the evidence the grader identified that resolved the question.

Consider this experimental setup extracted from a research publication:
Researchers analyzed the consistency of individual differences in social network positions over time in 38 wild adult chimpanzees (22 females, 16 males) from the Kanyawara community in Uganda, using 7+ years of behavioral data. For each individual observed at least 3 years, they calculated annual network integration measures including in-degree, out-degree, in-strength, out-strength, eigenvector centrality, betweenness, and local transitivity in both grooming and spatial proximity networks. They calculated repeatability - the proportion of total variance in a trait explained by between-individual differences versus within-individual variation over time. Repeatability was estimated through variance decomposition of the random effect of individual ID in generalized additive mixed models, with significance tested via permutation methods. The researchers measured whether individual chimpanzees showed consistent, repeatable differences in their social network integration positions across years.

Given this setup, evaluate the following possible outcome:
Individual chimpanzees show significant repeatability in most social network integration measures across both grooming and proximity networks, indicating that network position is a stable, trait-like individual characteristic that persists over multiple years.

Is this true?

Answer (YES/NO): NO